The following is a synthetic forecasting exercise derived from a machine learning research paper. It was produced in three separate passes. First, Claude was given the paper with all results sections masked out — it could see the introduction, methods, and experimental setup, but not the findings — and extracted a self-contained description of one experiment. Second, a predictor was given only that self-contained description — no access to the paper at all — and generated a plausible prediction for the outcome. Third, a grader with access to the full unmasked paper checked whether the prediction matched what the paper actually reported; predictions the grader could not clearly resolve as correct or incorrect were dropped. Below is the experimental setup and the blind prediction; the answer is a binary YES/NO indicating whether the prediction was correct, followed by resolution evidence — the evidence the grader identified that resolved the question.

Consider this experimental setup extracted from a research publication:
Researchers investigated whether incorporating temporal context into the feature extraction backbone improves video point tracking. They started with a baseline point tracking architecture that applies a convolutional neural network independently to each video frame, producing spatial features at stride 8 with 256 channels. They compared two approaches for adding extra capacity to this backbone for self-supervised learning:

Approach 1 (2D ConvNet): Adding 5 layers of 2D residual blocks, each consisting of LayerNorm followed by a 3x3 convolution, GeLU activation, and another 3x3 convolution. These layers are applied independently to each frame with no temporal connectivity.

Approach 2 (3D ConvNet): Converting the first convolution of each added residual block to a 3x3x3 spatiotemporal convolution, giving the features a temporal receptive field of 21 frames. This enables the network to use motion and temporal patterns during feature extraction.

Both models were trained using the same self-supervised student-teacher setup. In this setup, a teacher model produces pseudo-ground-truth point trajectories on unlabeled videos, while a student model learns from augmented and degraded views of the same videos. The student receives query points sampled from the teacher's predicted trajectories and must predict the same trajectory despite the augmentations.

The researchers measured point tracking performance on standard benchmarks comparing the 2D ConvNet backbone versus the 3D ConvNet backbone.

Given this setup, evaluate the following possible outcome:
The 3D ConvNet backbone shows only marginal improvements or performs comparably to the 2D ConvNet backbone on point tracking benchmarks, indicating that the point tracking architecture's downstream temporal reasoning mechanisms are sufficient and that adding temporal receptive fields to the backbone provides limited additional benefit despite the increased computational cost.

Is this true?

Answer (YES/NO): NO